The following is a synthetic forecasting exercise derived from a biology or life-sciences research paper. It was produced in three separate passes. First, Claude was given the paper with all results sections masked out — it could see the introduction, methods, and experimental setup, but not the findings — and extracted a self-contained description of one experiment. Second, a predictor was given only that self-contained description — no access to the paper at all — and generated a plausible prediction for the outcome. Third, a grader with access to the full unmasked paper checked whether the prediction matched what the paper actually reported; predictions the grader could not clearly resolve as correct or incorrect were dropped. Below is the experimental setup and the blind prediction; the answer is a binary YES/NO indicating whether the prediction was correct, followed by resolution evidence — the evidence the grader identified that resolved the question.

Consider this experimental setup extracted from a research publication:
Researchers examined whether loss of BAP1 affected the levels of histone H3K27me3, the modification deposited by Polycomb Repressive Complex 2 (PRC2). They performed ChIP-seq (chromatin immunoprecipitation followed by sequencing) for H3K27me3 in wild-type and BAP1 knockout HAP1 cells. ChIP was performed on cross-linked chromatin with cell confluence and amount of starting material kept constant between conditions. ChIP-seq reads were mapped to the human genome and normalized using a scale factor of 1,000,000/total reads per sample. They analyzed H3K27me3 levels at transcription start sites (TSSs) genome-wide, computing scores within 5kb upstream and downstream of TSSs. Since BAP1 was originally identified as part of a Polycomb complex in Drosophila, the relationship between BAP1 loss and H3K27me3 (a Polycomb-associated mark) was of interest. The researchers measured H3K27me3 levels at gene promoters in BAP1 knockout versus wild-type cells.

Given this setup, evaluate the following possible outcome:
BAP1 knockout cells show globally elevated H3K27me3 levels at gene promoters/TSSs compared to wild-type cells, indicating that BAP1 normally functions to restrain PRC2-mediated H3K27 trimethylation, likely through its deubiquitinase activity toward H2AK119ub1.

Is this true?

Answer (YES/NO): NO